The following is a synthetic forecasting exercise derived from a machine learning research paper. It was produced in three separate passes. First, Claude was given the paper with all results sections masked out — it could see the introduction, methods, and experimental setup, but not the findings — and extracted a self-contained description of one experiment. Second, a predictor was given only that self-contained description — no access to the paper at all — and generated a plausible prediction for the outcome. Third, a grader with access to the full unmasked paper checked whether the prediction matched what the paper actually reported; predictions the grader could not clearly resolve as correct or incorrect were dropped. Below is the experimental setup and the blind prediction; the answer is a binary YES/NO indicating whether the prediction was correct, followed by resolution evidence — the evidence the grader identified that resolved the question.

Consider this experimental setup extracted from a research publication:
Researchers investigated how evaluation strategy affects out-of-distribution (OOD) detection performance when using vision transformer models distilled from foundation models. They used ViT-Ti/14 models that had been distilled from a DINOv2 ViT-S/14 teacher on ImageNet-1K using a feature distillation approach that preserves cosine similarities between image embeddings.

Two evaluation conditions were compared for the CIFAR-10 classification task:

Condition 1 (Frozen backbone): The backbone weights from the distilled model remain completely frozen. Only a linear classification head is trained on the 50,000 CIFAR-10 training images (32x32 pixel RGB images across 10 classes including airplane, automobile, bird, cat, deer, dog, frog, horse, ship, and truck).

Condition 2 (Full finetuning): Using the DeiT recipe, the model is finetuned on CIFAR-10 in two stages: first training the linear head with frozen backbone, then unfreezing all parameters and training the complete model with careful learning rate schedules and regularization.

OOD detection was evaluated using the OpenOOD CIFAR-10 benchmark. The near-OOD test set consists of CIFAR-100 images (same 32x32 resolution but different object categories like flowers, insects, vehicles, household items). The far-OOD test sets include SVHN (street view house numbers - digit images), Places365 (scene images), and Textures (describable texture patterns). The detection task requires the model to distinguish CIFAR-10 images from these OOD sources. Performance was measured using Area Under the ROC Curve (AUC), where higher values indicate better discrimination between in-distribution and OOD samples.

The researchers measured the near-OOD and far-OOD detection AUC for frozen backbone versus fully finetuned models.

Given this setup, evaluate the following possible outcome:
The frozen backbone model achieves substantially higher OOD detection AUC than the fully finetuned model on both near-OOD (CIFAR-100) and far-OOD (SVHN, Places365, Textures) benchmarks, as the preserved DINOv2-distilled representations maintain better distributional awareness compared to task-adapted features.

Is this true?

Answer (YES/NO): NO